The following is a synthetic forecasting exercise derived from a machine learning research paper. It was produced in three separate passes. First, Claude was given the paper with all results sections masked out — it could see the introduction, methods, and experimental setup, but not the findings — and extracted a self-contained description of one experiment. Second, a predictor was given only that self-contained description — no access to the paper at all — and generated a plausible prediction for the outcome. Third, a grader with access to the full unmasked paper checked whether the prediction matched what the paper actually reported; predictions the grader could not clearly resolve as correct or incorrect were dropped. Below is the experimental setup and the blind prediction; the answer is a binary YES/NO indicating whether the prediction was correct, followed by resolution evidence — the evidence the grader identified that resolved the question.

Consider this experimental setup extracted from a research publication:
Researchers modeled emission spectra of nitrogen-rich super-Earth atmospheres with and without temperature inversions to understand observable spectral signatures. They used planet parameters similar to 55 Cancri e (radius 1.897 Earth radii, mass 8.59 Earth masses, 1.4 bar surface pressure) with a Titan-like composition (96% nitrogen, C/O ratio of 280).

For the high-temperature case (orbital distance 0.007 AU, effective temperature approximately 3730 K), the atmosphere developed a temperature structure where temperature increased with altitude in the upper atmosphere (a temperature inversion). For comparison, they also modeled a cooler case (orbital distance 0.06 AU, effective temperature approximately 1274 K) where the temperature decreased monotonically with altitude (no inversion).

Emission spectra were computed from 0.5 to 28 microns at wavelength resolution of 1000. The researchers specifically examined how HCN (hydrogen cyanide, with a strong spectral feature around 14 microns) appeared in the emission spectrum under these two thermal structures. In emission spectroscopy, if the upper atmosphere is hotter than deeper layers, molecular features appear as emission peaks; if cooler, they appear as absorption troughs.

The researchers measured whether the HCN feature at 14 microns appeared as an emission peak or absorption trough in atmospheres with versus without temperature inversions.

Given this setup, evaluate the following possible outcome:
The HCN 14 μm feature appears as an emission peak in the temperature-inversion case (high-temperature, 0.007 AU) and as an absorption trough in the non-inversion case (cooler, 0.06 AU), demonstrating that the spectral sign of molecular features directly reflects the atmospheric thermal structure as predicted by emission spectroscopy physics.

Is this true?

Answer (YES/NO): NO